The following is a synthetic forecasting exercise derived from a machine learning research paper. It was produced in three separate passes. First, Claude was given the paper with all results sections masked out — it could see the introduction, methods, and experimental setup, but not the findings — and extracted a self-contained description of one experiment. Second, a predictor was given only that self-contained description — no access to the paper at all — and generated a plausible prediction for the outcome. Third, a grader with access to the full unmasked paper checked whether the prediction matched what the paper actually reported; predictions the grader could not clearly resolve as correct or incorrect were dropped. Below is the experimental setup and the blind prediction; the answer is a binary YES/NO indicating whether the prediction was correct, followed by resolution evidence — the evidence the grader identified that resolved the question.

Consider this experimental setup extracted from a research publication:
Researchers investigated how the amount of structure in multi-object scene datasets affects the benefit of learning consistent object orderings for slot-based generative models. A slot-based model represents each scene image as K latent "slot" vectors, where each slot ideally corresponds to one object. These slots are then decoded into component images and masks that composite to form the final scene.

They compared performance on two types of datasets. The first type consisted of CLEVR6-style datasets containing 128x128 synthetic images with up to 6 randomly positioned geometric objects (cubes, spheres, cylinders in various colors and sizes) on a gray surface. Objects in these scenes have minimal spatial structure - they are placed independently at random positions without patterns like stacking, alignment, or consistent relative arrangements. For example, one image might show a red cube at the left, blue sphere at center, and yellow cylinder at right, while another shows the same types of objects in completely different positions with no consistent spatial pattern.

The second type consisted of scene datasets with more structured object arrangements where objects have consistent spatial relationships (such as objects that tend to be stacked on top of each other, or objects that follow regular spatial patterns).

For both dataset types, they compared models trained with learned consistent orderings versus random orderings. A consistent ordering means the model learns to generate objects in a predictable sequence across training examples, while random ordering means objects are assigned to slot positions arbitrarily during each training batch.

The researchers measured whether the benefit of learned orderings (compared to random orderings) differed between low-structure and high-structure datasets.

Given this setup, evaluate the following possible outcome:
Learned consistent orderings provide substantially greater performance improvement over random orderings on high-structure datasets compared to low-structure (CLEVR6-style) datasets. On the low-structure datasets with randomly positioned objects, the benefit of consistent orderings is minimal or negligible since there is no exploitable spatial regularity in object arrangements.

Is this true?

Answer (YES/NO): YES